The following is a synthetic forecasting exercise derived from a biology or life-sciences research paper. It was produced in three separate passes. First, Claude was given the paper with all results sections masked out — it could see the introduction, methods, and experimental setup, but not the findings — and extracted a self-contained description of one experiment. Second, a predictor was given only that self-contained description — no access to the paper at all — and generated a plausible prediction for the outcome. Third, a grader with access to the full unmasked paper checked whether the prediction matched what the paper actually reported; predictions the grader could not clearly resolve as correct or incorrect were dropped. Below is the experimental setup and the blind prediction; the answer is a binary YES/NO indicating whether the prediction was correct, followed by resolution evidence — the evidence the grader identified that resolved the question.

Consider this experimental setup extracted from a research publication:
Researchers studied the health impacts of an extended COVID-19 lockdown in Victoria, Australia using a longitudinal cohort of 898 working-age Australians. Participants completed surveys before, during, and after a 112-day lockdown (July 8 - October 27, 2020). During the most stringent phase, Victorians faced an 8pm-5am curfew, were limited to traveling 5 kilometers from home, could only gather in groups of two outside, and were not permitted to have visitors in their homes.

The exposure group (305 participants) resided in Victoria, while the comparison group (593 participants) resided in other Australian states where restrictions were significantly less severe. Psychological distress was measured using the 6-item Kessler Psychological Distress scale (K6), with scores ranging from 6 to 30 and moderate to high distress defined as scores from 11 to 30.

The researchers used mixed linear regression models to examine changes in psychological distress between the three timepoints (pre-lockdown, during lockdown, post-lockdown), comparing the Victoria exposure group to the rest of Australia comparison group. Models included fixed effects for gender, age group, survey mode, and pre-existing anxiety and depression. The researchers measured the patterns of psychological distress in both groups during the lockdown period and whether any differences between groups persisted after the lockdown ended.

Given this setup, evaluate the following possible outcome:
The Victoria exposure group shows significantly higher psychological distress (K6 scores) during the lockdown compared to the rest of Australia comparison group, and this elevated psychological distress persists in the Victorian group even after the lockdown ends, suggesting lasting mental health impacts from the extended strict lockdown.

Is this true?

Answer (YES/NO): NO